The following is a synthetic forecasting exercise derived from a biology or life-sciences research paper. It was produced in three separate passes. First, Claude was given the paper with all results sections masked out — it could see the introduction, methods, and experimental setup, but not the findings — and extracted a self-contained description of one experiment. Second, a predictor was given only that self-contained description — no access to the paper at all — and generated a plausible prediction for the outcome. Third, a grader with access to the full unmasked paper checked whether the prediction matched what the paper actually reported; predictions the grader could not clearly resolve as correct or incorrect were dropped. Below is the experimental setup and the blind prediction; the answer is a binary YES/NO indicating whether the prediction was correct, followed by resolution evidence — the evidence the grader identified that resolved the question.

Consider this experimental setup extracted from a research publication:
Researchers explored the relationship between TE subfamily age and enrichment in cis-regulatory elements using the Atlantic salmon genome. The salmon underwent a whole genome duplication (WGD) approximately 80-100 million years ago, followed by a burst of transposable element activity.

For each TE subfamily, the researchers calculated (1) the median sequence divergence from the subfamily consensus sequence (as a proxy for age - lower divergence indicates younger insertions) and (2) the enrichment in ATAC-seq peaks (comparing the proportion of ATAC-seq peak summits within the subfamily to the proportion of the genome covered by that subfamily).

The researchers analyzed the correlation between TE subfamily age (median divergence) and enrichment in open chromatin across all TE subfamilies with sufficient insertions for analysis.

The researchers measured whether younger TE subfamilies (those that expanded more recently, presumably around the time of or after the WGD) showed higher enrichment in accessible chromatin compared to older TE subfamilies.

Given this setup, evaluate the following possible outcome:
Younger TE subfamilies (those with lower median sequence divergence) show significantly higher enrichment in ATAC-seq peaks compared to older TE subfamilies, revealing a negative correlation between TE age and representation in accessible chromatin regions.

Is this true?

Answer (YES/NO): NO